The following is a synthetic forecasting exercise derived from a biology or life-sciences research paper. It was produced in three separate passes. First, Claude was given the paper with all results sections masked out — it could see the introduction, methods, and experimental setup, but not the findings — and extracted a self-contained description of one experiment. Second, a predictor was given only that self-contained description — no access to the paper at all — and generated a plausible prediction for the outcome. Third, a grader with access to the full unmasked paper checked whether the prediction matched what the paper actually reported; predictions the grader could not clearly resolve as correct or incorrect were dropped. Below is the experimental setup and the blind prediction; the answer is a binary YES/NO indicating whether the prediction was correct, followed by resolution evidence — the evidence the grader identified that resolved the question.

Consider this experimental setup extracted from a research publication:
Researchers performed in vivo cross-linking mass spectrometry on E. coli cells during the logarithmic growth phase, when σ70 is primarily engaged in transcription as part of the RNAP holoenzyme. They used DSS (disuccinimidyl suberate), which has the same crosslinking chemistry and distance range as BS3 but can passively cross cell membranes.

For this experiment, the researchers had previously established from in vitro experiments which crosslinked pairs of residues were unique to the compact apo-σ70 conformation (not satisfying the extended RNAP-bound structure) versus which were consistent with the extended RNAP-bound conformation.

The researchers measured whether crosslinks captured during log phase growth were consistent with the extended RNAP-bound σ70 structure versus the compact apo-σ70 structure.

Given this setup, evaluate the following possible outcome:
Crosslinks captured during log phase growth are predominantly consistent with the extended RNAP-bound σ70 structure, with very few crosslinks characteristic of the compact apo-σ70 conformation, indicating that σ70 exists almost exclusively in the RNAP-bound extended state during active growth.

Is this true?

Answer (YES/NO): YES